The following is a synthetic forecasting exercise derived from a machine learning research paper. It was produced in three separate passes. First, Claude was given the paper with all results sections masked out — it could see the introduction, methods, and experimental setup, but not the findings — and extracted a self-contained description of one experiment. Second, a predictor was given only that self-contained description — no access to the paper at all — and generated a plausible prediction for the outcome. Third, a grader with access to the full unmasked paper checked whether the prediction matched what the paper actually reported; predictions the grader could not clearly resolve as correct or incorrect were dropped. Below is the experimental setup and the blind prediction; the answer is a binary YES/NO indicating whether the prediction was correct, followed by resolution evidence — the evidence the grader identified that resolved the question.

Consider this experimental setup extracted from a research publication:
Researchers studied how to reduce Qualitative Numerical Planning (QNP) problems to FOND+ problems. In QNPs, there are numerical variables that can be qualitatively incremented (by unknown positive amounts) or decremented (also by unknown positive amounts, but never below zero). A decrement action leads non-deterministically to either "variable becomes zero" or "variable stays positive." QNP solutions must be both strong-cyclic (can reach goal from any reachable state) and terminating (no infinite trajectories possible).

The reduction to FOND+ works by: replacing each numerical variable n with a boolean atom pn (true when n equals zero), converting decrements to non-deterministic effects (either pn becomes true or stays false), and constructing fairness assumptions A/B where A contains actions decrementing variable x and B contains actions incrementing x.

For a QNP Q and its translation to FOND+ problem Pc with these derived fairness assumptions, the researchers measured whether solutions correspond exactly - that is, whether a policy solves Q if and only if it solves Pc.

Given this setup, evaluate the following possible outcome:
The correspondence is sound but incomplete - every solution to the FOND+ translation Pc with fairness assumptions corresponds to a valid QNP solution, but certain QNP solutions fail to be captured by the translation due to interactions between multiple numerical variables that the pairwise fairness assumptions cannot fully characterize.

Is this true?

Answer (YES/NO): NO